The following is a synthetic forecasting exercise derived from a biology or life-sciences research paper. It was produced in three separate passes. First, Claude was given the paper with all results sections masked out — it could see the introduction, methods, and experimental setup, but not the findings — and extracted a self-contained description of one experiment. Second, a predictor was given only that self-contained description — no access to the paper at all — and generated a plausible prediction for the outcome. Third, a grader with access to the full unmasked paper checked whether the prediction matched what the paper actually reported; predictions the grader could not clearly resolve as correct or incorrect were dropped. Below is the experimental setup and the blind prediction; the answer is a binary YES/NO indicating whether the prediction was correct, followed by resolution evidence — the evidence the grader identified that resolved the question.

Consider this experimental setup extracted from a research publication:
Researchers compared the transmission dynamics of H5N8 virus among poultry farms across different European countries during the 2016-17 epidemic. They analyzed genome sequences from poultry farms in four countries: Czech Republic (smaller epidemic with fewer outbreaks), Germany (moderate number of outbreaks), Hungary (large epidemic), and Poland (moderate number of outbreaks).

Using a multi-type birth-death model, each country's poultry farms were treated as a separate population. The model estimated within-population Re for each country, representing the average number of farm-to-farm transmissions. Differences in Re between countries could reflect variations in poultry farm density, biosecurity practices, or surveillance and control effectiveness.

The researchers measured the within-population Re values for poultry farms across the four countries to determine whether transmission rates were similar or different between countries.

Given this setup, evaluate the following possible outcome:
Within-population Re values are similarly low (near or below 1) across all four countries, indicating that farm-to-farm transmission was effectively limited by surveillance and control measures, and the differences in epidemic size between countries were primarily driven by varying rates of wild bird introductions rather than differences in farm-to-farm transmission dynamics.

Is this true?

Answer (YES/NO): NO